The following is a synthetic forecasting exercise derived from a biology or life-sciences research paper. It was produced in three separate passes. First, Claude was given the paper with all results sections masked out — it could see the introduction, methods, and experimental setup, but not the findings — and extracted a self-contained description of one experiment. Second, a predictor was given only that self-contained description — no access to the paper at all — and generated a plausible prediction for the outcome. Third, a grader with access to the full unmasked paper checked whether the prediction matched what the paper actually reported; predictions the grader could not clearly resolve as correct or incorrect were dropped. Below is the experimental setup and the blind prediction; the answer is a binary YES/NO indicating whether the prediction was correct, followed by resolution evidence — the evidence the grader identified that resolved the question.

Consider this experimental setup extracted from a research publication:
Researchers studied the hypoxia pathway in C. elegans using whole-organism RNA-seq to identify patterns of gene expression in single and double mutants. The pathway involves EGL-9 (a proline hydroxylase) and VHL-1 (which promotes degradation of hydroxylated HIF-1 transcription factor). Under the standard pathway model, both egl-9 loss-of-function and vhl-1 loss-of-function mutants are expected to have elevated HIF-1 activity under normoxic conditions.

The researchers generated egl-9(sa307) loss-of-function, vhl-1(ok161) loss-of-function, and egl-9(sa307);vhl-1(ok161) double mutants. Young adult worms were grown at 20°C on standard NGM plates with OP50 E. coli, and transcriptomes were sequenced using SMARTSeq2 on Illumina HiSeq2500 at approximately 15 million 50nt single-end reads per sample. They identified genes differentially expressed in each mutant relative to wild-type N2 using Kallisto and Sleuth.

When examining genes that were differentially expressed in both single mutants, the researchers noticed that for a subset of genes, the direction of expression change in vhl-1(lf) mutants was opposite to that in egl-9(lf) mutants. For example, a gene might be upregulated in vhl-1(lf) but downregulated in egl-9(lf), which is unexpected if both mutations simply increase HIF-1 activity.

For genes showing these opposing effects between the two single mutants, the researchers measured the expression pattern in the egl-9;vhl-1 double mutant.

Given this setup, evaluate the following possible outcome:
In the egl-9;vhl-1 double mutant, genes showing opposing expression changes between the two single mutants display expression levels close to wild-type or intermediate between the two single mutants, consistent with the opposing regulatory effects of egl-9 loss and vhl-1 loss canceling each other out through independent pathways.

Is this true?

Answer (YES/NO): NO